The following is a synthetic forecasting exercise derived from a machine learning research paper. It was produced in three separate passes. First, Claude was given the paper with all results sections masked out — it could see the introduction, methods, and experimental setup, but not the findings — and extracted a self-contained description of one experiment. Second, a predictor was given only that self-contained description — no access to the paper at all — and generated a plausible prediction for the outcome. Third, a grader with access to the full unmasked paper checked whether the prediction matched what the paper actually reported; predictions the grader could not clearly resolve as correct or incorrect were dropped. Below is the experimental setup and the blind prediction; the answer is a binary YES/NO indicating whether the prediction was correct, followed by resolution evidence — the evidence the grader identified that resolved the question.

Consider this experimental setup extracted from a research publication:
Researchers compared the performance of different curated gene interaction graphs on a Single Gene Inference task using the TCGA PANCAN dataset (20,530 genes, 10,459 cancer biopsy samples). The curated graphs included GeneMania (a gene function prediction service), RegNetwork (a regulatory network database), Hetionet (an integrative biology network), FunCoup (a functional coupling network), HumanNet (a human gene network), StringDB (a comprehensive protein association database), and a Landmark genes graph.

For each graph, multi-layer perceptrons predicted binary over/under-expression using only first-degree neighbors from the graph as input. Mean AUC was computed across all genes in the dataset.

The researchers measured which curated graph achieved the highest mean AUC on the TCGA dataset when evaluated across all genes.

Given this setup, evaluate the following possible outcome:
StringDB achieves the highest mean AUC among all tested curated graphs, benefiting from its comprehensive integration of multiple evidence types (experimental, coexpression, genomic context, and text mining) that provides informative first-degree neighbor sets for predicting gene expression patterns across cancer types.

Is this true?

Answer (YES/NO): YES